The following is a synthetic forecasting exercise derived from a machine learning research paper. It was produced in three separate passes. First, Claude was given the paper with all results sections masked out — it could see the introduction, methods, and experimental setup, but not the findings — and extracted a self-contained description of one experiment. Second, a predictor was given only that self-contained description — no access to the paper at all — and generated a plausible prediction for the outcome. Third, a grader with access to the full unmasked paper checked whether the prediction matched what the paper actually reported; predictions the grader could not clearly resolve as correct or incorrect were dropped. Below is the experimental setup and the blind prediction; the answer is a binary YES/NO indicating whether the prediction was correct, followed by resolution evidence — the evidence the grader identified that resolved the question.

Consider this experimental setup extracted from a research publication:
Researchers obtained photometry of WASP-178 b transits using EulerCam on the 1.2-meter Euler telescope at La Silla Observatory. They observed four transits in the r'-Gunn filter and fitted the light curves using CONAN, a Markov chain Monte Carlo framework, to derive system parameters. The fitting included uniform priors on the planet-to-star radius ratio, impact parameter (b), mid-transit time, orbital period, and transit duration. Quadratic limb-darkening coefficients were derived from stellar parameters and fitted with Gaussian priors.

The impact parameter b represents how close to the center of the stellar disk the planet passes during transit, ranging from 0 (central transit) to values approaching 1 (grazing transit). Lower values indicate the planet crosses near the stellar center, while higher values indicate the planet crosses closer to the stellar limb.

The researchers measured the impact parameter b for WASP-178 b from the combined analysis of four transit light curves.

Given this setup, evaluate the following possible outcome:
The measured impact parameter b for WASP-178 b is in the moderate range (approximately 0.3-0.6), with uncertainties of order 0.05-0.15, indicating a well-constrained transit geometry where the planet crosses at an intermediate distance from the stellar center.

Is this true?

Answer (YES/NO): NO